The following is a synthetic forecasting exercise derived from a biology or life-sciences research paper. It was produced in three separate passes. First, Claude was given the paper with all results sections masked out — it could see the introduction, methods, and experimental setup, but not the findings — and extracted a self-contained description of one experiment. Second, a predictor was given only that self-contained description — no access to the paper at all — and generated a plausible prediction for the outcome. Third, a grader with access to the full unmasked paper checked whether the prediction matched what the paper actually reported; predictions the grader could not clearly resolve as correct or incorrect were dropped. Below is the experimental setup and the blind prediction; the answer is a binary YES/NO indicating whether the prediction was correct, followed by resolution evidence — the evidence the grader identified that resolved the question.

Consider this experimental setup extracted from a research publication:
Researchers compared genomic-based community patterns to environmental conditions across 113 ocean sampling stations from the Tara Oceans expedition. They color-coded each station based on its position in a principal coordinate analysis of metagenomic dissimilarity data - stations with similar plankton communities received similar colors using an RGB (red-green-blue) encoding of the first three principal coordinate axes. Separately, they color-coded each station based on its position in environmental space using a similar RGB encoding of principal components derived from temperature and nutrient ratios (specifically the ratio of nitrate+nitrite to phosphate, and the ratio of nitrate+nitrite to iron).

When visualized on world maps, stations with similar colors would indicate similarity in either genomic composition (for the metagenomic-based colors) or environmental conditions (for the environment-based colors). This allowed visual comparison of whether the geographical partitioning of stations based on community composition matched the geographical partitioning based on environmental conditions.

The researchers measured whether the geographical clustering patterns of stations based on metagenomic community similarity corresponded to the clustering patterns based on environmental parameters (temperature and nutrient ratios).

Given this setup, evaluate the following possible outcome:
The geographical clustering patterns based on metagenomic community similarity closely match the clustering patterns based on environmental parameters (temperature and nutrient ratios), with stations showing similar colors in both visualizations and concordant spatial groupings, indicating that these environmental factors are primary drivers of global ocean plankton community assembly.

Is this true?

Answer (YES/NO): NO